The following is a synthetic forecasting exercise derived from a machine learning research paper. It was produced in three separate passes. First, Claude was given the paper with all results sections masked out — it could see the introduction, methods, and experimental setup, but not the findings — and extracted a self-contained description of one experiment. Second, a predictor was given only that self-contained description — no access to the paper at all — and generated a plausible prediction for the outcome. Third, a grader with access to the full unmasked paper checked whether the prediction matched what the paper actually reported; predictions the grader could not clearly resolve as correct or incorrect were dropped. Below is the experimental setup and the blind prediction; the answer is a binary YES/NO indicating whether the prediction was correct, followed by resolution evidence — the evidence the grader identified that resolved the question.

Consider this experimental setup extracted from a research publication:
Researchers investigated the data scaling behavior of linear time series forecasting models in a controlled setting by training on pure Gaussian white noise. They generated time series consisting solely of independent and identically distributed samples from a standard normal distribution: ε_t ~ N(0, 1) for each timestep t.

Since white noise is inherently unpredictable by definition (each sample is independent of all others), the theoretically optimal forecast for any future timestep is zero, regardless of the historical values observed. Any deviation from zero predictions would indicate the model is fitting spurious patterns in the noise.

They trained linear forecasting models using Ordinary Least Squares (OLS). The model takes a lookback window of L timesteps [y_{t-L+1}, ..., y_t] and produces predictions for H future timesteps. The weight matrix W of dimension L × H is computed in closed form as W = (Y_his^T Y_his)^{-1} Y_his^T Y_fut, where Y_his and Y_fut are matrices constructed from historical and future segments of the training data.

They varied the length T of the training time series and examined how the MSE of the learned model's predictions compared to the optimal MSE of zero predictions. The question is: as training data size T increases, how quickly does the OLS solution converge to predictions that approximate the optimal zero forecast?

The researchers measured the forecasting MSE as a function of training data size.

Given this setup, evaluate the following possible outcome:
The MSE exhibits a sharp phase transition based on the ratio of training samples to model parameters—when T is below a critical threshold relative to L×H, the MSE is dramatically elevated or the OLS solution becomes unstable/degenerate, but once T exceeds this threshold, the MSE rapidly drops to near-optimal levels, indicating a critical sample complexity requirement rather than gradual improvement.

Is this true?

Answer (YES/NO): NO